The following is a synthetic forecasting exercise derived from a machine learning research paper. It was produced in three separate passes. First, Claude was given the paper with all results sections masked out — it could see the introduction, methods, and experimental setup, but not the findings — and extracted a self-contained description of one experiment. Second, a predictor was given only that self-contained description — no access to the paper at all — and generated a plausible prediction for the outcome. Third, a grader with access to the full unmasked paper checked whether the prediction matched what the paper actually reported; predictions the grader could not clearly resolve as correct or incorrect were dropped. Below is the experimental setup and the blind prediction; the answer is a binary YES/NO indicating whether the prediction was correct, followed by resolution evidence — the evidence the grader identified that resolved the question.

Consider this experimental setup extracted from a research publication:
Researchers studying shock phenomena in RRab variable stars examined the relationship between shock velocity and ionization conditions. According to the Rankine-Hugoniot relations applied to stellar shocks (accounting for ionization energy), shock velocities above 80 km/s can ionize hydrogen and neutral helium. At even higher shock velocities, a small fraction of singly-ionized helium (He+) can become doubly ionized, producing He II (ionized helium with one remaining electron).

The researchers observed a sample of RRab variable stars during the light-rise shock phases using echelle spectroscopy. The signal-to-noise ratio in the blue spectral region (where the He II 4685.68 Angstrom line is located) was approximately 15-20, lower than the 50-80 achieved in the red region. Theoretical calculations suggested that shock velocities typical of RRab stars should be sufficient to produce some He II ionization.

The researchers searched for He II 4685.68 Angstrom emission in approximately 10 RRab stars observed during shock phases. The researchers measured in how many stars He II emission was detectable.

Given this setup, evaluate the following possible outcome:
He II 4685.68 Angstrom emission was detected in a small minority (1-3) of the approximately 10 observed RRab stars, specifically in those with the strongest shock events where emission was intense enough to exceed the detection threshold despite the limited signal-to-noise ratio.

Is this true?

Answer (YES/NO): NO